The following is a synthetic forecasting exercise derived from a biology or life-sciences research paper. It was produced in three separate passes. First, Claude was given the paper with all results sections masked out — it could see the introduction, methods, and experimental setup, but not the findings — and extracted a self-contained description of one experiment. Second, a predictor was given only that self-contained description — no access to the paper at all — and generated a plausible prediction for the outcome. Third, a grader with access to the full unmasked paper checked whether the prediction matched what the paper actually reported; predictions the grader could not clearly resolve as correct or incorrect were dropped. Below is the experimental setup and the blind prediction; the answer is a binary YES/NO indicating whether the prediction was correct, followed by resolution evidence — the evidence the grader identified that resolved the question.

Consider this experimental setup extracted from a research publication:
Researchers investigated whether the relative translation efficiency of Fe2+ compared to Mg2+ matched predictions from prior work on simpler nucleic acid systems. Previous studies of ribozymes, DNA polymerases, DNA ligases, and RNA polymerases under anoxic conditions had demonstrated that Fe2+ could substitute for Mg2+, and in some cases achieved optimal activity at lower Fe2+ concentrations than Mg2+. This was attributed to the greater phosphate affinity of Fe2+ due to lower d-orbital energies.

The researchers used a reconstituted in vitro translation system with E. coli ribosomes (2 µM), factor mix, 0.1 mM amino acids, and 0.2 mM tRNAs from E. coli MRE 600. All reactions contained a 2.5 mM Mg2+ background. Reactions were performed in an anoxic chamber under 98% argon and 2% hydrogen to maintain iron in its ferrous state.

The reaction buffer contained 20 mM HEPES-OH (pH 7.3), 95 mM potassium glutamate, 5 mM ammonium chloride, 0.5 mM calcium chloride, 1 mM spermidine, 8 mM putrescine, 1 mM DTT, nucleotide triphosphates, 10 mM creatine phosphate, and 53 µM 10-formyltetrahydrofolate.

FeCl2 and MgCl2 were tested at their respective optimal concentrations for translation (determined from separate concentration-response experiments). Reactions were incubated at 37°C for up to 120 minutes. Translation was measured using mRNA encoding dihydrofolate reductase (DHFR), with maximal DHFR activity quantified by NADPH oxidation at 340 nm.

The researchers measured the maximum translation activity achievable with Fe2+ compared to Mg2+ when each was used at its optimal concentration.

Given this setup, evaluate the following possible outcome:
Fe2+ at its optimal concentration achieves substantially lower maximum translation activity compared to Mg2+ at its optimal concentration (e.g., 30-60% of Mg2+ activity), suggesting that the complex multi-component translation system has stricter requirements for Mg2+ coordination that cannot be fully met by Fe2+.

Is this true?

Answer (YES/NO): NO